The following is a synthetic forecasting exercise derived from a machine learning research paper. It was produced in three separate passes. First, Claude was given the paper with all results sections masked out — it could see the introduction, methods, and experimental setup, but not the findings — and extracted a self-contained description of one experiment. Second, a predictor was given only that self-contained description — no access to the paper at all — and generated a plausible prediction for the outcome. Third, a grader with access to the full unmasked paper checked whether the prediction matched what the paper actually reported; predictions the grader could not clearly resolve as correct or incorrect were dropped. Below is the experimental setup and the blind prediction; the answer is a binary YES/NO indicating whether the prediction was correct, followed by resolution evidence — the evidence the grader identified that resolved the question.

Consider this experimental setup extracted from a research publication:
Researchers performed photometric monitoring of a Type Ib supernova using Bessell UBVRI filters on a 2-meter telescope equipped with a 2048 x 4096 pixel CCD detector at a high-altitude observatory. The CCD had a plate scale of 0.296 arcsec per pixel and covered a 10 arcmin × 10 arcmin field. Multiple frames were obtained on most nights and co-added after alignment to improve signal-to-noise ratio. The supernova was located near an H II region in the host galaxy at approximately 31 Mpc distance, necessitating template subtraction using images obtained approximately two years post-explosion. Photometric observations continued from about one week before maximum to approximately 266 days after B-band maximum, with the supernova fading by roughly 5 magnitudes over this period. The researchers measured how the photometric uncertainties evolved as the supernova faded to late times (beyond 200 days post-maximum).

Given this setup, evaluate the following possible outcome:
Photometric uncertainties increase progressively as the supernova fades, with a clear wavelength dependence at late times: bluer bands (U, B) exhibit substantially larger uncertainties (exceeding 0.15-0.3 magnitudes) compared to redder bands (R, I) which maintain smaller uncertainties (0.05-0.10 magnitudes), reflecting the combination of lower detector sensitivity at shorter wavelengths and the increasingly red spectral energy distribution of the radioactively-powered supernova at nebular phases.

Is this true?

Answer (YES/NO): NO